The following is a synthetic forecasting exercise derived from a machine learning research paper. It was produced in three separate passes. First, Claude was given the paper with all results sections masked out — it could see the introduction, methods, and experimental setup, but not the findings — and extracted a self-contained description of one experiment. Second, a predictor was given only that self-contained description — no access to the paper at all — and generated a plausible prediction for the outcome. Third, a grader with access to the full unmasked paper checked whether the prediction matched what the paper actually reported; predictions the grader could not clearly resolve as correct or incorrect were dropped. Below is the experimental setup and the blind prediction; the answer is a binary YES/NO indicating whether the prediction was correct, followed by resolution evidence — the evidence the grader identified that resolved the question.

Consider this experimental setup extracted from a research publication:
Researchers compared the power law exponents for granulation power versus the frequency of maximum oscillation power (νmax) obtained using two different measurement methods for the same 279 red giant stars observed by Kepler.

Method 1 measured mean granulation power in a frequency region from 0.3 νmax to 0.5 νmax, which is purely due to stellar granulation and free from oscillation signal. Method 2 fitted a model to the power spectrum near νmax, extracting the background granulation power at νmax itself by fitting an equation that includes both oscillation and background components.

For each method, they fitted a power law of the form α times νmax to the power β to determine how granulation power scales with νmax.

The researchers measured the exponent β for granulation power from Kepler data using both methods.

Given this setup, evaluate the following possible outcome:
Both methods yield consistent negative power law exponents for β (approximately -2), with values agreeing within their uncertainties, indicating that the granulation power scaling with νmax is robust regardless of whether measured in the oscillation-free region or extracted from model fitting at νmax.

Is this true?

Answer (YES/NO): NO